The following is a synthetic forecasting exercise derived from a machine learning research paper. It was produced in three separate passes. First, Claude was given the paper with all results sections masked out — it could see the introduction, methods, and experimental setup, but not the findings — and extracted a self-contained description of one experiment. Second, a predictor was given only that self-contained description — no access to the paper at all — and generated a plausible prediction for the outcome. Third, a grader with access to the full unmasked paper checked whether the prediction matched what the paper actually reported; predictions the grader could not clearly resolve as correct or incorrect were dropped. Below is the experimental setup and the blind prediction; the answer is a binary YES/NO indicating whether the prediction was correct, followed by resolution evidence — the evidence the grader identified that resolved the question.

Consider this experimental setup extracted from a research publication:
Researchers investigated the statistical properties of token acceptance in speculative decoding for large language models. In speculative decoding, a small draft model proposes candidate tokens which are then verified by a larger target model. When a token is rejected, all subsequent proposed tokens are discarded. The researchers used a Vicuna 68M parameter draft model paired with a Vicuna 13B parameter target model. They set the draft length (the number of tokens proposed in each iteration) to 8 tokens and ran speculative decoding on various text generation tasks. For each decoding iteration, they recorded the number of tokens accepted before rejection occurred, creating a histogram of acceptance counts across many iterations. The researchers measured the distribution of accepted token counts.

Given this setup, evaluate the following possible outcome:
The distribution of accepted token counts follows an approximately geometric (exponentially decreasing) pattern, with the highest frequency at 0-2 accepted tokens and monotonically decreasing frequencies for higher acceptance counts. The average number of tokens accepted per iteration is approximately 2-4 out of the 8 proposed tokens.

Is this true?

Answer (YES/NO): NO